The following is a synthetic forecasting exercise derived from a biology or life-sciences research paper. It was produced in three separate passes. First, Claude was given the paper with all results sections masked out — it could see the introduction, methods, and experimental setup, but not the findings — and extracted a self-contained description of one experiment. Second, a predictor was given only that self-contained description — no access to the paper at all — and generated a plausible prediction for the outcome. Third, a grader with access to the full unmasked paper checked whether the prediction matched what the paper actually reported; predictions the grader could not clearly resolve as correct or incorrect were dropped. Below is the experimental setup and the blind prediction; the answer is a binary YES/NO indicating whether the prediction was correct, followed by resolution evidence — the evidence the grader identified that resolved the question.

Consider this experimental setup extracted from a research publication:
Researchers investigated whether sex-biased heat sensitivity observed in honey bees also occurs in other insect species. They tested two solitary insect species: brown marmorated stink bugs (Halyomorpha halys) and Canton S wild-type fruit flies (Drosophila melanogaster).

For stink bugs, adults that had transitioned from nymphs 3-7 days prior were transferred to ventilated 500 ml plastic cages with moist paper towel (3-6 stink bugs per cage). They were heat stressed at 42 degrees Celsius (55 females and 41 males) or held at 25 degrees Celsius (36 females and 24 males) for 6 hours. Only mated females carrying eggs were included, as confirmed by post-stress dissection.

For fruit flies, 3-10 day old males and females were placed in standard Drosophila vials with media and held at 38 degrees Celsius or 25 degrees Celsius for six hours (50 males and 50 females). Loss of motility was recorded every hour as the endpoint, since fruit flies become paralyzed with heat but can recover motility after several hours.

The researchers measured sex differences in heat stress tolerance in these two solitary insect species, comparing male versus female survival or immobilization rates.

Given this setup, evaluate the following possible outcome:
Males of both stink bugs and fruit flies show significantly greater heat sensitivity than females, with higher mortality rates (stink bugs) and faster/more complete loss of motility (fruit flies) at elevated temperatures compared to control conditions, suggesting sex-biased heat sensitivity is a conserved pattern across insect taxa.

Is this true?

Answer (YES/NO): NO